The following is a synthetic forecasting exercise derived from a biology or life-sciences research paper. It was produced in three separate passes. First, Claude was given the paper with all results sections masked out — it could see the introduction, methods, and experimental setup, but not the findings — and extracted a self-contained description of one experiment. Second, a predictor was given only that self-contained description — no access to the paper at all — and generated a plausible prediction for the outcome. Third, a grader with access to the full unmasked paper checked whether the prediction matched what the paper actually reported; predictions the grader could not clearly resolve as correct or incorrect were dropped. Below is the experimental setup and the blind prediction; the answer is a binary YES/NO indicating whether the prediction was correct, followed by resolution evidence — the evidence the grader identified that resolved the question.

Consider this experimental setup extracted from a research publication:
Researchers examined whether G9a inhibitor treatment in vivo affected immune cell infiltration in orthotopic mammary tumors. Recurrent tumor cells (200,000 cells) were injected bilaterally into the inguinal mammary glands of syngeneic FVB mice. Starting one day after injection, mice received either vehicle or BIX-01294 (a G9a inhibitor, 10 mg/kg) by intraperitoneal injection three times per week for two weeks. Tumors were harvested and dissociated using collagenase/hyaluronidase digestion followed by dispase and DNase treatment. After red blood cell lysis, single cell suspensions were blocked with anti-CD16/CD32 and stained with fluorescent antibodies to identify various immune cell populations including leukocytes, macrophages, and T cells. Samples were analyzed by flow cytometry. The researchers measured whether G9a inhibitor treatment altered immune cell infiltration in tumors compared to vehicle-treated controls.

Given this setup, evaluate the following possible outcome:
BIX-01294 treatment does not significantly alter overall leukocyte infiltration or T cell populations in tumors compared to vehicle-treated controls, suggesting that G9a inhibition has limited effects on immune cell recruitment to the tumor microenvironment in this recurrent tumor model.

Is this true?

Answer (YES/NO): YES